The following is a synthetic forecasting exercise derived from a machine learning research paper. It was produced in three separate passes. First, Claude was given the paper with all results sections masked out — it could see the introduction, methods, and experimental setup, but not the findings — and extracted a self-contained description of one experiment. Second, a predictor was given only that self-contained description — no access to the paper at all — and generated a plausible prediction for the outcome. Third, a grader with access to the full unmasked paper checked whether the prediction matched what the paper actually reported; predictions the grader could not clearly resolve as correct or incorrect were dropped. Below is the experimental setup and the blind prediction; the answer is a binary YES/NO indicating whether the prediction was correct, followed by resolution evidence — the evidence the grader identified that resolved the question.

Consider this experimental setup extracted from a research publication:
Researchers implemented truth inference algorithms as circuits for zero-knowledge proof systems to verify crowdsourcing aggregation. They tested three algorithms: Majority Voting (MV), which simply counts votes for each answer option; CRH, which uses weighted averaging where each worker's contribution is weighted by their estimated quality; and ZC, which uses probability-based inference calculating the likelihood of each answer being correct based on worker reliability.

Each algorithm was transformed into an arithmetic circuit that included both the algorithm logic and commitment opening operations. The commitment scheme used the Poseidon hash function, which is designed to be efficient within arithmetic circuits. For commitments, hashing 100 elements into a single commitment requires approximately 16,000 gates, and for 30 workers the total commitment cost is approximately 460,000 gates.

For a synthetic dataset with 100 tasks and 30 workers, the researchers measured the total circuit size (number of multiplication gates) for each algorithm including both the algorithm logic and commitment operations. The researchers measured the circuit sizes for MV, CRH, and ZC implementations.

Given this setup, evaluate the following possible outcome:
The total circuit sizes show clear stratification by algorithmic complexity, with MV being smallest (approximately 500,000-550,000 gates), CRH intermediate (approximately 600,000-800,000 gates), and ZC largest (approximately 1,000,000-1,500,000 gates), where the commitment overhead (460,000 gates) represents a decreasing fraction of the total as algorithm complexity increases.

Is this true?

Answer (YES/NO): NO